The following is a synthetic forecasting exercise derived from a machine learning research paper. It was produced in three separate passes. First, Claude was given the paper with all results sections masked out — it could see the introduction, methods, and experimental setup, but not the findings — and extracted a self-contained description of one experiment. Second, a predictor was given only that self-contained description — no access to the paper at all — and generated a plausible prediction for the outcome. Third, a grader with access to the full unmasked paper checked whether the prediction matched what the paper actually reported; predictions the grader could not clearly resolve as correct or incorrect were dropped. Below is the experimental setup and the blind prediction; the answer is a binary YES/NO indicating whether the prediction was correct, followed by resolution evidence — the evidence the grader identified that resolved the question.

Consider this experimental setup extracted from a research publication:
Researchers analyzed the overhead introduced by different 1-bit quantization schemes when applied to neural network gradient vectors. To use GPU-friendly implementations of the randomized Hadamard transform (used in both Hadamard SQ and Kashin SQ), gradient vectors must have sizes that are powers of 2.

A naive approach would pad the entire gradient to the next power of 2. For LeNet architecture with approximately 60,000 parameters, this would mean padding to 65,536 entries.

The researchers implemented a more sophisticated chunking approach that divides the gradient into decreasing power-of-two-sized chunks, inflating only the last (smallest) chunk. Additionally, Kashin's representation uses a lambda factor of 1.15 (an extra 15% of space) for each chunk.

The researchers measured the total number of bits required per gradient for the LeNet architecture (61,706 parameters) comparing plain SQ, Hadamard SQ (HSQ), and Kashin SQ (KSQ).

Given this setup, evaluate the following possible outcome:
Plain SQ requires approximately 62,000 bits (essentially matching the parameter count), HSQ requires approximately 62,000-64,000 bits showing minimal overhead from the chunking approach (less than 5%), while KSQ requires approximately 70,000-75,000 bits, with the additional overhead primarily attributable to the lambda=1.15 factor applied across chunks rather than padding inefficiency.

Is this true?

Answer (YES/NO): YES